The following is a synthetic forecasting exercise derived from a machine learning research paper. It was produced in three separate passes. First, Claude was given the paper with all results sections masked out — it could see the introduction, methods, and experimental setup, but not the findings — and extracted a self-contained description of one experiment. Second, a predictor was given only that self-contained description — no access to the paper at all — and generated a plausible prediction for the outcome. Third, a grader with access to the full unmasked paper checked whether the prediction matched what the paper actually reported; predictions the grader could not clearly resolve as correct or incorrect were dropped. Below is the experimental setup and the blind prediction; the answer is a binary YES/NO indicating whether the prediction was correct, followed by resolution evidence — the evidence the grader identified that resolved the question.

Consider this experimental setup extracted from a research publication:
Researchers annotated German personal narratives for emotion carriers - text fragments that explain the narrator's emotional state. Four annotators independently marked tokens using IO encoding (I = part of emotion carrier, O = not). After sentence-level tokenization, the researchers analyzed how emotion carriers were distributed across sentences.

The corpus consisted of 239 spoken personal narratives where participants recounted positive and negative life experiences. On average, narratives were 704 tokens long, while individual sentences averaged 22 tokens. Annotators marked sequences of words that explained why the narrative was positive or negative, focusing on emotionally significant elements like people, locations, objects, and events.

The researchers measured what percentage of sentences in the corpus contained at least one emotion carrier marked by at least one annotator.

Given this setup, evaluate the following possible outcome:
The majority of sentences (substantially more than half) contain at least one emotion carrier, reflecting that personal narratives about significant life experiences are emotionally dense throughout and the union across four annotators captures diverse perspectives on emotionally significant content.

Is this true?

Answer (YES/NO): NO